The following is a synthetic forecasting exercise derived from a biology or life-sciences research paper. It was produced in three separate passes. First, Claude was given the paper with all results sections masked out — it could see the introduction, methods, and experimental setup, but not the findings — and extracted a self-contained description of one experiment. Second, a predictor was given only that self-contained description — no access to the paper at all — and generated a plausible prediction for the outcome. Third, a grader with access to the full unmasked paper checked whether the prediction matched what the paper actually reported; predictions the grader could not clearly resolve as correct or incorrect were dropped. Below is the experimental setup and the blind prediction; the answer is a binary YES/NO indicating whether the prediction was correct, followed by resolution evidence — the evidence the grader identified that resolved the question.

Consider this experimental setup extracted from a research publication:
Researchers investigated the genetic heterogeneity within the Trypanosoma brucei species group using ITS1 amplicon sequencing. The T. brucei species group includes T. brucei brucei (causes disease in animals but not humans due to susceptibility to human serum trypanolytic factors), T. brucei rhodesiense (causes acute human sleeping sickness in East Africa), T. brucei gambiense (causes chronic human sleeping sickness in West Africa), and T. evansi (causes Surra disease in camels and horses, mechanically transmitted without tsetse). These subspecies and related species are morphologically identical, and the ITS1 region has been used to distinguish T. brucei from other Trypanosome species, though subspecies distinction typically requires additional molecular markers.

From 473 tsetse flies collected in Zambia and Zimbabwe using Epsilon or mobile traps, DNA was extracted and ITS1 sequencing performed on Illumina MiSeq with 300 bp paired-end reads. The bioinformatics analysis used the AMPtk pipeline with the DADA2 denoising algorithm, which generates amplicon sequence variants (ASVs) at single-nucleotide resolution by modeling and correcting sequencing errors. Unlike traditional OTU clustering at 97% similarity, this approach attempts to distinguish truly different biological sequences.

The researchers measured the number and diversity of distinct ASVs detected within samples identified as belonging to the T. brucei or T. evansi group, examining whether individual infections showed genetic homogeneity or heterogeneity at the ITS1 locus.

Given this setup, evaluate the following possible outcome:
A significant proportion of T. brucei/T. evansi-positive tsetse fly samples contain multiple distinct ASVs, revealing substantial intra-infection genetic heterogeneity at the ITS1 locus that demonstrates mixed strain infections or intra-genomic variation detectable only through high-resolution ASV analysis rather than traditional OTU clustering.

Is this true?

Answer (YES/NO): NO